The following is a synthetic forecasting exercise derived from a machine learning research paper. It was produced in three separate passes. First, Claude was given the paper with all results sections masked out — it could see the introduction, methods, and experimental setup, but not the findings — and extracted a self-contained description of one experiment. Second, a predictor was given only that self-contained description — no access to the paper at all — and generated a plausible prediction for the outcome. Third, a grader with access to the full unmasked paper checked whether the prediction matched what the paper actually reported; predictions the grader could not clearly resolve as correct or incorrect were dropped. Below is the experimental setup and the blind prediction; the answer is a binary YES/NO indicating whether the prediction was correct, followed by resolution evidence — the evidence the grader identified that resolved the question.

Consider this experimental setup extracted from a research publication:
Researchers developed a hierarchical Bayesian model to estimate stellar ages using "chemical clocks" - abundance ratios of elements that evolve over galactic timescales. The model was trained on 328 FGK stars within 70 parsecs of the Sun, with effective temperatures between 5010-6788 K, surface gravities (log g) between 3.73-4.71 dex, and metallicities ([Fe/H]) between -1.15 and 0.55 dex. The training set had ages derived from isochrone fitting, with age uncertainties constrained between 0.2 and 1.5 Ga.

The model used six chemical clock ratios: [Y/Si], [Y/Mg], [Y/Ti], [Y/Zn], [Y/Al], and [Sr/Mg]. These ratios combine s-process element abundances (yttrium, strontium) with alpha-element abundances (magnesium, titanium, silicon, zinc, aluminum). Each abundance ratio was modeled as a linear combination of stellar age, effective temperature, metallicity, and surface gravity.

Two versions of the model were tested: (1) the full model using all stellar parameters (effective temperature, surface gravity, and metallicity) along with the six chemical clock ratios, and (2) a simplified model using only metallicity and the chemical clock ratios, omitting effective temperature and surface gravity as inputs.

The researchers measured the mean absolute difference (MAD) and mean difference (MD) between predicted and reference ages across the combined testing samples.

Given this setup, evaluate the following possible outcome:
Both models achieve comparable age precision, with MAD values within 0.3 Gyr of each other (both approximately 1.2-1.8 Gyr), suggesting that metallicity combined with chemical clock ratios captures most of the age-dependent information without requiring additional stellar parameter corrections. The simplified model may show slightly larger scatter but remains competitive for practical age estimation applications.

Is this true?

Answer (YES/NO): NO